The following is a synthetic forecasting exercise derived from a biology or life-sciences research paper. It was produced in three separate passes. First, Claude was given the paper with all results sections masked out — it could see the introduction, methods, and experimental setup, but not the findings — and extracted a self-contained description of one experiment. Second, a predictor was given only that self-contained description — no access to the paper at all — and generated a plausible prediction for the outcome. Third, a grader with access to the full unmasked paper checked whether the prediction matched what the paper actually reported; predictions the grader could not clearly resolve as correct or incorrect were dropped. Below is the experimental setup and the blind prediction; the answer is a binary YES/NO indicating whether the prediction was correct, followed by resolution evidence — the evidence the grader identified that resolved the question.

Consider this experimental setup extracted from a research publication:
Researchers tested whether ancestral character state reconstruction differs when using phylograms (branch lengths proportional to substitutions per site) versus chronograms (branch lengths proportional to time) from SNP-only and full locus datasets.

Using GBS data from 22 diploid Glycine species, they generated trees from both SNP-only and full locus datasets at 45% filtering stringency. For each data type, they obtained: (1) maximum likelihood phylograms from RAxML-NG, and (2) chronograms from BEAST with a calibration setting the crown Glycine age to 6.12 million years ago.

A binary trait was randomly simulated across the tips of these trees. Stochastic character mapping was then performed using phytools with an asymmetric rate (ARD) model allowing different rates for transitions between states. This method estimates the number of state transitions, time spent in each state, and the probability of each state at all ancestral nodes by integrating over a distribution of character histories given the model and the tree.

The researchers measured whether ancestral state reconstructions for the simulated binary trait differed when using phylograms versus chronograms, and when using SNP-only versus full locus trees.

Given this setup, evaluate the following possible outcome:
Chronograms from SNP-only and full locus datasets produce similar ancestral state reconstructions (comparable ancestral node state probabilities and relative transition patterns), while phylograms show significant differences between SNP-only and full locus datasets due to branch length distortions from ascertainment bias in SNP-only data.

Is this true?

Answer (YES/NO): NO